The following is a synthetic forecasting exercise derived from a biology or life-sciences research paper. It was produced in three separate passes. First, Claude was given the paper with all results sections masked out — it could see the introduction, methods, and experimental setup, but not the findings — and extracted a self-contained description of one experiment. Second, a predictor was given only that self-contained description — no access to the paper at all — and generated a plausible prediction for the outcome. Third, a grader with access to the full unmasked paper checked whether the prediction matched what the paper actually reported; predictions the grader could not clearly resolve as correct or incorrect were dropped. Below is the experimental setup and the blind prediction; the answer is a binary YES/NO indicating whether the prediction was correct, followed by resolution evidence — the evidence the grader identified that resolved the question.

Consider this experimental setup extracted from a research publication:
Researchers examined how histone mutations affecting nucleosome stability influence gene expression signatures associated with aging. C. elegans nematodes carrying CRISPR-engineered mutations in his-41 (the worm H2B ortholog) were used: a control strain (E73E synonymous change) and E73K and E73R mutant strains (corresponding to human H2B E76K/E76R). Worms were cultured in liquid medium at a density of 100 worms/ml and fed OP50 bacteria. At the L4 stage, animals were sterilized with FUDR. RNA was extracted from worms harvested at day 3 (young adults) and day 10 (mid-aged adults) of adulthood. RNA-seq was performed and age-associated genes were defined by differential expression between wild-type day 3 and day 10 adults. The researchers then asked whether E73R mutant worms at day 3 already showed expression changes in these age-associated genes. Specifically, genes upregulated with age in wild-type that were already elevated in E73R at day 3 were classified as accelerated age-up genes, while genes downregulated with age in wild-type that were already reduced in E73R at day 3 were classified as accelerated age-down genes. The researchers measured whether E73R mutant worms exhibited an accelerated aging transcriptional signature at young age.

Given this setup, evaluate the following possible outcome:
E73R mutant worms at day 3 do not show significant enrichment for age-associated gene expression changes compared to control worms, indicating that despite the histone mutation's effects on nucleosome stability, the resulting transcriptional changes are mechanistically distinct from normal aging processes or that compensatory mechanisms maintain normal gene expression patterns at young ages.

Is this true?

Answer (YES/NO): NO